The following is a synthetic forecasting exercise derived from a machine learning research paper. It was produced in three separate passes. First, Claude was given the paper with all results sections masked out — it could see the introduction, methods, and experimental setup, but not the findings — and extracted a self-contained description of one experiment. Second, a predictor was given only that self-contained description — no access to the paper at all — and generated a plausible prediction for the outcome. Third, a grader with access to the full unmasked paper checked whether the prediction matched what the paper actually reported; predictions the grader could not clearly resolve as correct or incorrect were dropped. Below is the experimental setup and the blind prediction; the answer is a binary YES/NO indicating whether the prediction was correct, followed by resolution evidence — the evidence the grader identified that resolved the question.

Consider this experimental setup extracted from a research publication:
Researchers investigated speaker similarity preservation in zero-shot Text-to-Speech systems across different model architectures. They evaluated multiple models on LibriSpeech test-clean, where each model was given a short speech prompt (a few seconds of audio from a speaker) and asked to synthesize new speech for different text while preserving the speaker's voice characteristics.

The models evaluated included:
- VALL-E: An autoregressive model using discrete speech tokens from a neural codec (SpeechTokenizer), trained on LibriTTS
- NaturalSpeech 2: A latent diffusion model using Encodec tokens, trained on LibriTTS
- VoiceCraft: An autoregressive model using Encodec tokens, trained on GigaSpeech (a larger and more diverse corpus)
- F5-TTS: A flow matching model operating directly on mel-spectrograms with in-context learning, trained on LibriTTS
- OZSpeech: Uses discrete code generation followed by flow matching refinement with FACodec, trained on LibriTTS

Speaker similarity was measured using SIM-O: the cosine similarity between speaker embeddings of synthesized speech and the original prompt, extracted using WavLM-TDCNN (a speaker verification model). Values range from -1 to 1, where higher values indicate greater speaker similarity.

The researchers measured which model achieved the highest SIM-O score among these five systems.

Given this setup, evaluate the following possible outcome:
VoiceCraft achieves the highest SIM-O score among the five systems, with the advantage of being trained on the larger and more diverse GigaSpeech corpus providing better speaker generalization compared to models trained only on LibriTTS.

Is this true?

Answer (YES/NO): NO